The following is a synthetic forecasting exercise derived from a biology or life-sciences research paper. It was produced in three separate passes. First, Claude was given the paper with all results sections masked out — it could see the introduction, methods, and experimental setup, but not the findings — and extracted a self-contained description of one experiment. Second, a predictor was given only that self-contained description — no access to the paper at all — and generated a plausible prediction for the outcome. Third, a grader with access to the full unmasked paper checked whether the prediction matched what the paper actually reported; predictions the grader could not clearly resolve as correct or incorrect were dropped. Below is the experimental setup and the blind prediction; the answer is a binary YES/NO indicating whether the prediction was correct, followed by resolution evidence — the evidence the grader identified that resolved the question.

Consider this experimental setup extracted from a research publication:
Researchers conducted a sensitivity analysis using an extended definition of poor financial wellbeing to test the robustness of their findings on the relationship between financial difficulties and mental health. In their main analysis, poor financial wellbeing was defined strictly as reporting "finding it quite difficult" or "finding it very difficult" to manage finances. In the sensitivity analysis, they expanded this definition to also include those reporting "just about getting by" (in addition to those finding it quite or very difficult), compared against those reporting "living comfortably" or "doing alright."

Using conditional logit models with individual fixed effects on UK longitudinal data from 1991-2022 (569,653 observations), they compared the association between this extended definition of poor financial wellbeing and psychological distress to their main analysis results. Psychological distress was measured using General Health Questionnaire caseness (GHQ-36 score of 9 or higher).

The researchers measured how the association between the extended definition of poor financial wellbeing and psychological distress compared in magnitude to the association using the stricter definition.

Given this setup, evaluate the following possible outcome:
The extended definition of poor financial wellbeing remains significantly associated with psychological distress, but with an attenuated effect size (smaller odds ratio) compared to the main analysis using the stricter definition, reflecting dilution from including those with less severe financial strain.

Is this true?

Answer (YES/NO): NO